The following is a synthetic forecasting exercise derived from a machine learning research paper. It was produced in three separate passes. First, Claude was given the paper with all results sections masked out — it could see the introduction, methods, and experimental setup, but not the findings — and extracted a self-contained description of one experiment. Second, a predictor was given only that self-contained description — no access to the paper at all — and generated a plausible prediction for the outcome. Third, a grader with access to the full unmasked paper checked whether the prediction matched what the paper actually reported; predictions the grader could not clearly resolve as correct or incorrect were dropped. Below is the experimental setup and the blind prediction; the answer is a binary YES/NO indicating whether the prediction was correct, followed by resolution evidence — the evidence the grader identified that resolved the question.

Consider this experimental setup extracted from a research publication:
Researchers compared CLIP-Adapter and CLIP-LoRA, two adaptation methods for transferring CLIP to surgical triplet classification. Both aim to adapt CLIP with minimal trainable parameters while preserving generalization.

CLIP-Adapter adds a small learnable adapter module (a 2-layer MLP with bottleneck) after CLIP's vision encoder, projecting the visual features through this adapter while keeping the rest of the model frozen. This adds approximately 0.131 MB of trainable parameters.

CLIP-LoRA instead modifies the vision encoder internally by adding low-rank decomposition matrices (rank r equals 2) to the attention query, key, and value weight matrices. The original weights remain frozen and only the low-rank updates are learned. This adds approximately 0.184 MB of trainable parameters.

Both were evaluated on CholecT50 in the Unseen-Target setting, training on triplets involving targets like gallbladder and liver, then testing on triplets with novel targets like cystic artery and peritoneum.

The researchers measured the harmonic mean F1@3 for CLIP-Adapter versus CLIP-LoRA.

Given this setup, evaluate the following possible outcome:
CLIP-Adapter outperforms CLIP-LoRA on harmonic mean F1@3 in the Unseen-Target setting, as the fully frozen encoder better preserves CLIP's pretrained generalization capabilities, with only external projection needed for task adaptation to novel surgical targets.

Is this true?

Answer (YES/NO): NO